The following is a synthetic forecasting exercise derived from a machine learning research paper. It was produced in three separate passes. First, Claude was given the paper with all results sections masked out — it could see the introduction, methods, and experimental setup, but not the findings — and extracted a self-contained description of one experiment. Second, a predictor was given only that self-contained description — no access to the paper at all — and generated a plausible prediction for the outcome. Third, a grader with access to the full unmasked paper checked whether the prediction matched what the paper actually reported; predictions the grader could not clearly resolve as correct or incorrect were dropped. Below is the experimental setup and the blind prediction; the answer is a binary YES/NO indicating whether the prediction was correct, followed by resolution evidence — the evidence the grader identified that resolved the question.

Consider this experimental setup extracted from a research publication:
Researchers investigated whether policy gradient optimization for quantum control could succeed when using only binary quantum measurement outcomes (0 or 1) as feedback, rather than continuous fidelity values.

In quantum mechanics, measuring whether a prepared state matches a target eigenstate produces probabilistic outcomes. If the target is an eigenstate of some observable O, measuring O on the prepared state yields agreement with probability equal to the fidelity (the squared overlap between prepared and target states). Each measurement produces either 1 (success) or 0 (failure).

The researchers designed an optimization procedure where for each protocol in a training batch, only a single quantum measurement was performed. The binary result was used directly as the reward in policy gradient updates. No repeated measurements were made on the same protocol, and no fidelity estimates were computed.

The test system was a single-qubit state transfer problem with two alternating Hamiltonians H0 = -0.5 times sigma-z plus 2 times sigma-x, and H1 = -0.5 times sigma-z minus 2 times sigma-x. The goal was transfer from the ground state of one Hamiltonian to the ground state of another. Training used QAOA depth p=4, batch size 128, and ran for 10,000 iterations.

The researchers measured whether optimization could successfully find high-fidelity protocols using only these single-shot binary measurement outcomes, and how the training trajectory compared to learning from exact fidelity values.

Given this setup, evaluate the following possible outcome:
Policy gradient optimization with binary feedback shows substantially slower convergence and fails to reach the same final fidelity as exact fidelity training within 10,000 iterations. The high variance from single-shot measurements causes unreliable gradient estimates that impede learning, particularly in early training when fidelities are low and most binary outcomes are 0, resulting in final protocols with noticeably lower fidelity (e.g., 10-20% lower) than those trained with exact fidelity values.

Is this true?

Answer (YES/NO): NO